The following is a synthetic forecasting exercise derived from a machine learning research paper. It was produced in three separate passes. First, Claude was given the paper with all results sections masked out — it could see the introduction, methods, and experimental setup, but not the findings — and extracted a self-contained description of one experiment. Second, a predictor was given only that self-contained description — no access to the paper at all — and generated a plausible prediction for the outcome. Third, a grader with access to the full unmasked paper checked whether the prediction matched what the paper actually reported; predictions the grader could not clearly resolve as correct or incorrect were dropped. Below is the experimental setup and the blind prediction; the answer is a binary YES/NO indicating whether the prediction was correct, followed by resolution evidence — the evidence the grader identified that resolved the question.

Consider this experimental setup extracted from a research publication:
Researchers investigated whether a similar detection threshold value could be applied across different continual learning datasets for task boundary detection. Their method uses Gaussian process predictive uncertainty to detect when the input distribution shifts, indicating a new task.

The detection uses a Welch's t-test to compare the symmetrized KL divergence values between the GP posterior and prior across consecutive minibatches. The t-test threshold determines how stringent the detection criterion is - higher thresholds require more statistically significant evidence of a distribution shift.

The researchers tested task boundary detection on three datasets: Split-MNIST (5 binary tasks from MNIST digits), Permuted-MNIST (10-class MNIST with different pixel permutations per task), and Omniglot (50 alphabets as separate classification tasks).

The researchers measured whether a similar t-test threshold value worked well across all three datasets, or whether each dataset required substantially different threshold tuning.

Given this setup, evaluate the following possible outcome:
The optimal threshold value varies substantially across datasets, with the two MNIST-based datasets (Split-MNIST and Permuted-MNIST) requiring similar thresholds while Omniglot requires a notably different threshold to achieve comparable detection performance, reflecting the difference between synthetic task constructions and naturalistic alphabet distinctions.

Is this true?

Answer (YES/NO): NO